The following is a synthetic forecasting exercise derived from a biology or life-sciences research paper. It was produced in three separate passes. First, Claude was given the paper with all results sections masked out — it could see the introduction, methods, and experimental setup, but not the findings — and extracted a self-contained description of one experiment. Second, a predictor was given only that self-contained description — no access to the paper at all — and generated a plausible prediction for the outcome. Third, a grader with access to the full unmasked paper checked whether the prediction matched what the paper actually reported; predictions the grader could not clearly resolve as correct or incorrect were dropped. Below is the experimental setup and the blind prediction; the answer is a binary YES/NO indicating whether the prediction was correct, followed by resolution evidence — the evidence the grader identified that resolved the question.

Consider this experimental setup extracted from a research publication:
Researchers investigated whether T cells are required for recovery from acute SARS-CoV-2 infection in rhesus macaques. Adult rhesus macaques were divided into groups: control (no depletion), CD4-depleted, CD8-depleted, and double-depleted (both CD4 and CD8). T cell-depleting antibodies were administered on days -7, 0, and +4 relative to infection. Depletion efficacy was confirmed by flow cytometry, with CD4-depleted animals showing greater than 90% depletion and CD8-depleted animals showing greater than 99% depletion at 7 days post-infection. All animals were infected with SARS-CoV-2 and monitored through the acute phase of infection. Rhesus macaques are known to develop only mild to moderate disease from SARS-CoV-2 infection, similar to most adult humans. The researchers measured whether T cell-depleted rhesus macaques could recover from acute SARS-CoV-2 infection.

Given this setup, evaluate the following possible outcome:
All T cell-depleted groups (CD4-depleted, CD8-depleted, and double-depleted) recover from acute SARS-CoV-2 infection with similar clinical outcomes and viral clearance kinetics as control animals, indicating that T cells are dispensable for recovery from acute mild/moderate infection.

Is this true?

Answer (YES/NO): NO